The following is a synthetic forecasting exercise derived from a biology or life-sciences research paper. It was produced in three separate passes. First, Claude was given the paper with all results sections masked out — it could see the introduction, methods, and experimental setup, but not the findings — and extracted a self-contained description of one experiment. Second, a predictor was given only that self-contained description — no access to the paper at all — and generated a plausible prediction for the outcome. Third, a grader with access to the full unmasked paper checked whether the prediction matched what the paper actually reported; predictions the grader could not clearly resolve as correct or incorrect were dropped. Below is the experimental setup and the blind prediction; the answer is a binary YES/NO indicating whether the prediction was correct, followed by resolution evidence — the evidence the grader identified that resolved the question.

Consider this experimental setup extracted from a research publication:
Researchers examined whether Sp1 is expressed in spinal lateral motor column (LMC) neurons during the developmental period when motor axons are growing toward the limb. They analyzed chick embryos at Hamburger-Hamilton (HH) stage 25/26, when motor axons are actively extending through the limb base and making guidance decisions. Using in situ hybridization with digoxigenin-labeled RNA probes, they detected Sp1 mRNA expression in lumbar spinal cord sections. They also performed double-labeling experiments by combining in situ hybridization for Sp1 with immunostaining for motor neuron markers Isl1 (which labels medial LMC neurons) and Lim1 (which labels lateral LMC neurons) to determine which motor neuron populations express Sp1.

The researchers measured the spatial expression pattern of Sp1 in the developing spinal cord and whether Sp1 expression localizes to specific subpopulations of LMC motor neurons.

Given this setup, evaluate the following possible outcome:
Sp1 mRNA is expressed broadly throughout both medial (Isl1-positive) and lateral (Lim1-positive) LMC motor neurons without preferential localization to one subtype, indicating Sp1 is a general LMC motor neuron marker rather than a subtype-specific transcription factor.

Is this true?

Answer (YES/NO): YES